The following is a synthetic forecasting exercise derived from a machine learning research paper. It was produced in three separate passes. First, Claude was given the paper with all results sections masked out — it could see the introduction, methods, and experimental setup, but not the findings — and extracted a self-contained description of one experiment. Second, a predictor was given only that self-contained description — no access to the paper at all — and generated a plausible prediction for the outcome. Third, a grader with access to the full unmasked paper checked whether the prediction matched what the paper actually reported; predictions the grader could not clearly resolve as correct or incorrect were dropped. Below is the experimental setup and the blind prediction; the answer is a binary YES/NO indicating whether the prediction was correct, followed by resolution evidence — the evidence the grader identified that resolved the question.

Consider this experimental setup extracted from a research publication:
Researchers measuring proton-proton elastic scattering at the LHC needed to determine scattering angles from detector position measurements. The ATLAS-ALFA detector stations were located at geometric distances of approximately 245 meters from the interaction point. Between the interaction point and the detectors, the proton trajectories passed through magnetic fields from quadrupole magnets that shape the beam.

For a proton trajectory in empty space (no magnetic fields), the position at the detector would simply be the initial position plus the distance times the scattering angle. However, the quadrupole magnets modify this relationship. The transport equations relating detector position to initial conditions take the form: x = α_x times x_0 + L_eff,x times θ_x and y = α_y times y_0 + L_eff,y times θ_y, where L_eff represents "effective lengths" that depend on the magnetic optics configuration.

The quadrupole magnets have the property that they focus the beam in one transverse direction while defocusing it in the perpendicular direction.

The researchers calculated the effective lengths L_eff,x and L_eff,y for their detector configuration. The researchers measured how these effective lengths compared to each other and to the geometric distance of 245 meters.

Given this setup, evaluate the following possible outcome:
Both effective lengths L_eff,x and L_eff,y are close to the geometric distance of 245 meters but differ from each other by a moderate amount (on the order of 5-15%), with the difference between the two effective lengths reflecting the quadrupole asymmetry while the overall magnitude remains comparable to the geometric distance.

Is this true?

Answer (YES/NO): NO